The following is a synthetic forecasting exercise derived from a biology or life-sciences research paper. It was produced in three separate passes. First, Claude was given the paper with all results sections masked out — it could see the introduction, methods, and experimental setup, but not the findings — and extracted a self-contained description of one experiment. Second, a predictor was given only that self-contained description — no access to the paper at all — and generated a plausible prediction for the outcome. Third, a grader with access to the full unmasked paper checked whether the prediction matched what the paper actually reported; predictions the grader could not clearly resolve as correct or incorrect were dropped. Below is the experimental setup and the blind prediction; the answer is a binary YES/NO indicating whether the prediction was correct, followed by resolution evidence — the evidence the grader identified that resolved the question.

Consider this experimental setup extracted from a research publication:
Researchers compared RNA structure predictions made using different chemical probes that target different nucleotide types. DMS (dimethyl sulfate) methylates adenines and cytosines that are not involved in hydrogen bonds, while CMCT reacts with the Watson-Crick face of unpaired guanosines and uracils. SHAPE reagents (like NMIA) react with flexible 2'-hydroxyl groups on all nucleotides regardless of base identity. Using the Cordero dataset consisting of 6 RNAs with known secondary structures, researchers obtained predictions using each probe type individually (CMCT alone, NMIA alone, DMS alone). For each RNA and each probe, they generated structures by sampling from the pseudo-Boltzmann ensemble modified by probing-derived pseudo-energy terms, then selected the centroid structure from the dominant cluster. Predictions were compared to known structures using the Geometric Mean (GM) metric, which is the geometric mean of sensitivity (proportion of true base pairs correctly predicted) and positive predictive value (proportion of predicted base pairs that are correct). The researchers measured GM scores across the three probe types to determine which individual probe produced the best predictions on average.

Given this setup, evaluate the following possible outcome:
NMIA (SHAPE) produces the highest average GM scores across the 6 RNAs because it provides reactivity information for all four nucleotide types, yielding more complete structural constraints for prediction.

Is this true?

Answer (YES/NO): YES